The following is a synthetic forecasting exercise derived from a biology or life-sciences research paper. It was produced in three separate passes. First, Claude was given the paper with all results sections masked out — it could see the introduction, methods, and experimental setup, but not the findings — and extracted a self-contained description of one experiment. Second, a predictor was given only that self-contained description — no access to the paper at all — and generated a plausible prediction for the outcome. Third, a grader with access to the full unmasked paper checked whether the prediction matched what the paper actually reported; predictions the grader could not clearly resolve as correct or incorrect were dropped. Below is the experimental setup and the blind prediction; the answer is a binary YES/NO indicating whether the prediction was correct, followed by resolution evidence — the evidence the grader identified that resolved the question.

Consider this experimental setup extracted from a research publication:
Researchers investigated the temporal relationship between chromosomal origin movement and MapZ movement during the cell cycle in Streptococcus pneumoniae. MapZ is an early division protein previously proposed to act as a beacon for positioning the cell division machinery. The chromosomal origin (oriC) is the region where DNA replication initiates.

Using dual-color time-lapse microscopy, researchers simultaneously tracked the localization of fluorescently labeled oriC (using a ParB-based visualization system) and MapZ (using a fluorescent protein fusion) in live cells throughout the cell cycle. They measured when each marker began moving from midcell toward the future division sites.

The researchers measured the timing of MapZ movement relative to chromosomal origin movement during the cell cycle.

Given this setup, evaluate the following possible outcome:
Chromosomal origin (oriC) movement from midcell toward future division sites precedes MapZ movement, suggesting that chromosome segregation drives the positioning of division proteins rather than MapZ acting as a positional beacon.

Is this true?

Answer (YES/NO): YES